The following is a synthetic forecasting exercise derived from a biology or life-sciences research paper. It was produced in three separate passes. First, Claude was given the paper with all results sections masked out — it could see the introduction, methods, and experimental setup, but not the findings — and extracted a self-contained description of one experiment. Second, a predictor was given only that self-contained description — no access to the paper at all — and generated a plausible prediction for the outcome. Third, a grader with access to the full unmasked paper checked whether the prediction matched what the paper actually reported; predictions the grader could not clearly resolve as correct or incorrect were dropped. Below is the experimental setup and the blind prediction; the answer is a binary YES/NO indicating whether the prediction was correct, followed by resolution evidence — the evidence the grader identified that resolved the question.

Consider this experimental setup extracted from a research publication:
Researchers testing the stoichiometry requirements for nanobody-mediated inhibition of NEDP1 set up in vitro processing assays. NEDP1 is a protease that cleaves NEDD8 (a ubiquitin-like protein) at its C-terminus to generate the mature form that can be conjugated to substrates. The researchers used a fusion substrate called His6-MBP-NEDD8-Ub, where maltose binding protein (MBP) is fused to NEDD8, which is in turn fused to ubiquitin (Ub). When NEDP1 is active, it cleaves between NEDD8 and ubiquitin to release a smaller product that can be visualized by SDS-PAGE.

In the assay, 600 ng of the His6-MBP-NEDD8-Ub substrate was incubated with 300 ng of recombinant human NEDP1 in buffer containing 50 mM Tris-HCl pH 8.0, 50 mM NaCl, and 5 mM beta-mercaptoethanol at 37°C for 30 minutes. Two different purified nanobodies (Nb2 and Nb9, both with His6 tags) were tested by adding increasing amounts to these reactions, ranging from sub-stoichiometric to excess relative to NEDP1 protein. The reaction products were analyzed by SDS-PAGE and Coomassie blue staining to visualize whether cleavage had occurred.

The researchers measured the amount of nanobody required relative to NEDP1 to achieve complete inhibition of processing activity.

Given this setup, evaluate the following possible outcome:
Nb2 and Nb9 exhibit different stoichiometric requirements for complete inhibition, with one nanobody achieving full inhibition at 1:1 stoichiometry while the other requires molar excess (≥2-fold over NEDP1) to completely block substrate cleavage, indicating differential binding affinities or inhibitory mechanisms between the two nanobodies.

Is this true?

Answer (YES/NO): NO